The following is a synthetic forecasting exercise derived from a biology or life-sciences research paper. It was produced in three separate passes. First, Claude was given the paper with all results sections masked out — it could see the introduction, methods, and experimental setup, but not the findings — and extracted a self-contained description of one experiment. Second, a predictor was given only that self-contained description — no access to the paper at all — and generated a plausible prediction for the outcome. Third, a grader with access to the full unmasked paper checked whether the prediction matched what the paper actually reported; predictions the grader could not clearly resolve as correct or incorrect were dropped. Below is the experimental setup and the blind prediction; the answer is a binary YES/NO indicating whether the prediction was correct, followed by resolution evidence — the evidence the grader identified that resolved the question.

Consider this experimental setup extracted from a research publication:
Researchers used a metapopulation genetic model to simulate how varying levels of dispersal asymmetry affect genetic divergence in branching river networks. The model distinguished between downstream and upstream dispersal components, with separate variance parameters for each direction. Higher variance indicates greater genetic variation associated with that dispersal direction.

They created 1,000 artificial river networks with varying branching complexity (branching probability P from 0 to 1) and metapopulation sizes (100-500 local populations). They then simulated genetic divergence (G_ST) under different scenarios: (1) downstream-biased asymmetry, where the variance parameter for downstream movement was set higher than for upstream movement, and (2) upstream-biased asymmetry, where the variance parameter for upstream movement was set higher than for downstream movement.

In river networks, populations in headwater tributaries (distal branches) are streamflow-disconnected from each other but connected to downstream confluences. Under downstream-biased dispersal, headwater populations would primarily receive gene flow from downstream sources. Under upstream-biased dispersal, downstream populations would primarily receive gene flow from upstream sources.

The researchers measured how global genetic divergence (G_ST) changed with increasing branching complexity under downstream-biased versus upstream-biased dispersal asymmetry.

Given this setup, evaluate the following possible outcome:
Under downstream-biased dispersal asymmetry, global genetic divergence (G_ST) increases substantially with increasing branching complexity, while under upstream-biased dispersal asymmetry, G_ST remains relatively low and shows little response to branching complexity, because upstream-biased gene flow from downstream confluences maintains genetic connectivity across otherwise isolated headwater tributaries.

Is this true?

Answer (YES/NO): NO